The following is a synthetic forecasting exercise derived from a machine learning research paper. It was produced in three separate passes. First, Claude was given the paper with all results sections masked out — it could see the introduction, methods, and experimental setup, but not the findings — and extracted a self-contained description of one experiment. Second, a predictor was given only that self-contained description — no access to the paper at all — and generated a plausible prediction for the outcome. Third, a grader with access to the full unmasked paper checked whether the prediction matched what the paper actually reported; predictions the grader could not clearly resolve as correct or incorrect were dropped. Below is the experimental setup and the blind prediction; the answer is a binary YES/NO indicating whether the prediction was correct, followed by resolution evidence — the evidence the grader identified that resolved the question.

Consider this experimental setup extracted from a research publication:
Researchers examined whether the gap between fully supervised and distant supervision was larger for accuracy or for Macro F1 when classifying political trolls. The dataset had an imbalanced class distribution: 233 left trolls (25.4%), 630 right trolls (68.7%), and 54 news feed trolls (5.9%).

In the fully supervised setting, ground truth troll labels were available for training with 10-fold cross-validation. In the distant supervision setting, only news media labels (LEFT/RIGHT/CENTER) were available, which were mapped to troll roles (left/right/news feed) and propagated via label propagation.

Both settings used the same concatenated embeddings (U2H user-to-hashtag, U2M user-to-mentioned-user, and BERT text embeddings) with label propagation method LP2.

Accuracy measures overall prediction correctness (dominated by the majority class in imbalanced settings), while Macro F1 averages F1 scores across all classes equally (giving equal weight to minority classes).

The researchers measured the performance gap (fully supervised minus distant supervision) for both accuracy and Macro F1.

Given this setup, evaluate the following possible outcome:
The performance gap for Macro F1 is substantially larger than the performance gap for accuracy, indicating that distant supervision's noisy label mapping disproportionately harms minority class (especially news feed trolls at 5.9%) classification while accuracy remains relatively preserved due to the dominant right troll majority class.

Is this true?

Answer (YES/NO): YES